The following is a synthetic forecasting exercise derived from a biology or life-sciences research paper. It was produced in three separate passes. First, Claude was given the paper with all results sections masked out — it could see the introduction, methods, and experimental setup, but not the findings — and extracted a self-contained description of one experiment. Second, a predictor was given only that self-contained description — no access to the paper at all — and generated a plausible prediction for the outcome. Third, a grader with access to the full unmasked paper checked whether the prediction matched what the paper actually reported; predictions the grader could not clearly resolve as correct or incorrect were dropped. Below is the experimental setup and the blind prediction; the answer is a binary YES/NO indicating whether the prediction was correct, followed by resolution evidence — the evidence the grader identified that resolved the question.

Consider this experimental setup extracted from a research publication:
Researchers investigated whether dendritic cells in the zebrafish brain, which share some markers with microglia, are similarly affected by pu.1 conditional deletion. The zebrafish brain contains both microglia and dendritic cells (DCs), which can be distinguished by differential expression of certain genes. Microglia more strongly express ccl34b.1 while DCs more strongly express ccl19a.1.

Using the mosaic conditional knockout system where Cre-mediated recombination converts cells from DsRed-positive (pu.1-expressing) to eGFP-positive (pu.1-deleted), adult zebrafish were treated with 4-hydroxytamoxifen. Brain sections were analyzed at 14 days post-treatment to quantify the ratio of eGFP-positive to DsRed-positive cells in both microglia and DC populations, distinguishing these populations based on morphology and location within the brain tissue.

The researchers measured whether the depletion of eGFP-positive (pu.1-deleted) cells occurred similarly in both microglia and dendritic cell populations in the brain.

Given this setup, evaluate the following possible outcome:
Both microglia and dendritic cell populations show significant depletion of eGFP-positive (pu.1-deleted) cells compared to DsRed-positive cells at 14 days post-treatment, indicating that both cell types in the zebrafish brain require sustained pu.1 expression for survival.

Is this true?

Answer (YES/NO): NO